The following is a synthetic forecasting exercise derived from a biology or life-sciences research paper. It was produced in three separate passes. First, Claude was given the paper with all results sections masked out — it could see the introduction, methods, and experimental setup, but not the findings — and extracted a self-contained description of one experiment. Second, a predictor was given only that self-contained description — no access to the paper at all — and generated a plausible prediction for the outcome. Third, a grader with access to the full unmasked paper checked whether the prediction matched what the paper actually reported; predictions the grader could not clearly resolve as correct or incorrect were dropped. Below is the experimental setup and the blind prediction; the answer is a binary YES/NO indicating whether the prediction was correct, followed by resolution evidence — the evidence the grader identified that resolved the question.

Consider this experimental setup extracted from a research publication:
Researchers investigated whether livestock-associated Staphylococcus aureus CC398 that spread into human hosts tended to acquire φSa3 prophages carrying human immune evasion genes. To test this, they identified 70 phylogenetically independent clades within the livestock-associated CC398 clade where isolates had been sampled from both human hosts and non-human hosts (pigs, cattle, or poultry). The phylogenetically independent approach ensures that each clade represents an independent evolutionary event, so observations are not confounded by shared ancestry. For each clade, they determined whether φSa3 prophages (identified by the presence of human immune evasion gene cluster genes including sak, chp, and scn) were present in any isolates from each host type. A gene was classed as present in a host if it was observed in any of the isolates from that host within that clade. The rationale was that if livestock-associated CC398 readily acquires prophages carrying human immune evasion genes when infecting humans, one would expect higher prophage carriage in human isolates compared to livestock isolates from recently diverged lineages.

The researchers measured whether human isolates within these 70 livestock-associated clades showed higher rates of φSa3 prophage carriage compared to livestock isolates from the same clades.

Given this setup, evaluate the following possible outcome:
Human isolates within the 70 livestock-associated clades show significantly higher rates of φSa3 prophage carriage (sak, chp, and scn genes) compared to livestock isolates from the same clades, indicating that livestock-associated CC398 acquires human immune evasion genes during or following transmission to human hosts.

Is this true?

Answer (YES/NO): YES